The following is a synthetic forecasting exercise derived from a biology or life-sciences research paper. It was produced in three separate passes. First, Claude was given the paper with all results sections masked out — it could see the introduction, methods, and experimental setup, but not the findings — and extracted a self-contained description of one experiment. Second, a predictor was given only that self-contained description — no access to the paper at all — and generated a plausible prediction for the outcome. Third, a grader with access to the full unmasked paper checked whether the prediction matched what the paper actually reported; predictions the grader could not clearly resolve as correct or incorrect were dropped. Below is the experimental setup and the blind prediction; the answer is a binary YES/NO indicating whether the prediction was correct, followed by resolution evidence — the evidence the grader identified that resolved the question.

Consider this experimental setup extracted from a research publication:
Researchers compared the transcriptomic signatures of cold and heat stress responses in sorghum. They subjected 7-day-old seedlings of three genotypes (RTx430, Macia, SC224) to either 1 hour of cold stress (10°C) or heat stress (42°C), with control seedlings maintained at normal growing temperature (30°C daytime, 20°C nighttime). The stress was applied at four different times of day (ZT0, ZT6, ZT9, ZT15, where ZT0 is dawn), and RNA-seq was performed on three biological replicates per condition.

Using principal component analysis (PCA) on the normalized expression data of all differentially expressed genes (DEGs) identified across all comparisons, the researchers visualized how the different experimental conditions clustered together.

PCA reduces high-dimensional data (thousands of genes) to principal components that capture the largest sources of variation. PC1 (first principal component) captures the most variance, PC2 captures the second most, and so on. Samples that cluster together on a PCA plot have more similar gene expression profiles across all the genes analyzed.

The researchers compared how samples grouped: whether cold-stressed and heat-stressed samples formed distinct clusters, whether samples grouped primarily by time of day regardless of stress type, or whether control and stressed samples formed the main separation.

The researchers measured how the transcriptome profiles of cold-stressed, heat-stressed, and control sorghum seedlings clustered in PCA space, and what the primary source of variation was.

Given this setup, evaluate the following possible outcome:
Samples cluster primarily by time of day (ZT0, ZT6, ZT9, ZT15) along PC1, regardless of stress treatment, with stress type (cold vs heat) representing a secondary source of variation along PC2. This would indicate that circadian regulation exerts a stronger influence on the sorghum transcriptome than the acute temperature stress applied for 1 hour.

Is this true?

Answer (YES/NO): NO